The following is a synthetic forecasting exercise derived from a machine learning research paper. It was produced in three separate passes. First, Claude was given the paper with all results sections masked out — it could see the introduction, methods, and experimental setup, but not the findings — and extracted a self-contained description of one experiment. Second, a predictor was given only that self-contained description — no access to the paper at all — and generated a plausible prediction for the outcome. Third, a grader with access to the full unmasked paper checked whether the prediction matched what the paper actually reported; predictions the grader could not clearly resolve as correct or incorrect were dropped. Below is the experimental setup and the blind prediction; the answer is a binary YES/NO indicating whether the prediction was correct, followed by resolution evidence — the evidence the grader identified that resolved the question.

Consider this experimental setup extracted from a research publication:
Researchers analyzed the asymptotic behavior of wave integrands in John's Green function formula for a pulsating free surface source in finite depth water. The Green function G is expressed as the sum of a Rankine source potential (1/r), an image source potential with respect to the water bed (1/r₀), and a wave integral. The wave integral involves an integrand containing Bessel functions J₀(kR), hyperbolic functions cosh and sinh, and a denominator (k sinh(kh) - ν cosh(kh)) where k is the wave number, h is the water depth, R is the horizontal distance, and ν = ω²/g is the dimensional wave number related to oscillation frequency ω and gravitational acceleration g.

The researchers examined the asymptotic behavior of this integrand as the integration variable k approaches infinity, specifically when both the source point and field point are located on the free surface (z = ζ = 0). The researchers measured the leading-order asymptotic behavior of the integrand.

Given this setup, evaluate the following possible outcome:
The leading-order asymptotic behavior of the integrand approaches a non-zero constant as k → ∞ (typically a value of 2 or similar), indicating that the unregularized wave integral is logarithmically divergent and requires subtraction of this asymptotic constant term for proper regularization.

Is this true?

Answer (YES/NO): NO